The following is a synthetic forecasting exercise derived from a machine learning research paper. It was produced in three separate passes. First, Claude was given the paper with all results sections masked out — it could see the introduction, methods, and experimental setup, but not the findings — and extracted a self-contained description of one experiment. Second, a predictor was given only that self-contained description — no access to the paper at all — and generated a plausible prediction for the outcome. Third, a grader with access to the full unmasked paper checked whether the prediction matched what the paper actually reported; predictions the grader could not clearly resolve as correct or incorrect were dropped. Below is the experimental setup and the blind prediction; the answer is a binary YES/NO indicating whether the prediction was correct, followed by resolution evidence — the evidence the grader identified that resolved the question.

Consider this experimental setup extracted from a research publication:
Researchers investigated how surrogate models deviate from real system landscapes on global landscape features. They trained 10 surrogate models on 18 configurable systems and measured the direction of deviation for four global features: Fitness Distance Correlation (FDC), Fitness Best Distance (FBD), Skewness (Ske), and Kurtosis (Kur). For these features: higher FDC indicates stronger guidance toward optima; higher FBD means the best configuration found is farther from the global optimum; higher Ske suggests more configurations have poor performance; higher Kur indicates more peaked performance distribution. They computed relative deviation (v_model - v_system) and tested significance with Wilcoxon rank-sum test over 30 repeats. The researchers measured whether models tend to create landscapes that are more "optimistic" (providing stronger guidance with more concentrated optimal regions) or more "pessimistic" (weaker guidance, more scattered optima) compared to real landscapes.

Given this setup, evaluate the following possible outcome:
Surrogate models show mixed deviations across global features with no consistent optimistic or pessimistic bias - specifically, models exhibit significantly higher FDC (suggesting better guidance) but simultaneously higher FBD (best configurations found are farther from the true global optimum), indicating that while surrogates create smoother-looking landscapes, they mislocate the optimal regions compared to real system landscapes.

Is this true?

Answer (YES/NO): NO